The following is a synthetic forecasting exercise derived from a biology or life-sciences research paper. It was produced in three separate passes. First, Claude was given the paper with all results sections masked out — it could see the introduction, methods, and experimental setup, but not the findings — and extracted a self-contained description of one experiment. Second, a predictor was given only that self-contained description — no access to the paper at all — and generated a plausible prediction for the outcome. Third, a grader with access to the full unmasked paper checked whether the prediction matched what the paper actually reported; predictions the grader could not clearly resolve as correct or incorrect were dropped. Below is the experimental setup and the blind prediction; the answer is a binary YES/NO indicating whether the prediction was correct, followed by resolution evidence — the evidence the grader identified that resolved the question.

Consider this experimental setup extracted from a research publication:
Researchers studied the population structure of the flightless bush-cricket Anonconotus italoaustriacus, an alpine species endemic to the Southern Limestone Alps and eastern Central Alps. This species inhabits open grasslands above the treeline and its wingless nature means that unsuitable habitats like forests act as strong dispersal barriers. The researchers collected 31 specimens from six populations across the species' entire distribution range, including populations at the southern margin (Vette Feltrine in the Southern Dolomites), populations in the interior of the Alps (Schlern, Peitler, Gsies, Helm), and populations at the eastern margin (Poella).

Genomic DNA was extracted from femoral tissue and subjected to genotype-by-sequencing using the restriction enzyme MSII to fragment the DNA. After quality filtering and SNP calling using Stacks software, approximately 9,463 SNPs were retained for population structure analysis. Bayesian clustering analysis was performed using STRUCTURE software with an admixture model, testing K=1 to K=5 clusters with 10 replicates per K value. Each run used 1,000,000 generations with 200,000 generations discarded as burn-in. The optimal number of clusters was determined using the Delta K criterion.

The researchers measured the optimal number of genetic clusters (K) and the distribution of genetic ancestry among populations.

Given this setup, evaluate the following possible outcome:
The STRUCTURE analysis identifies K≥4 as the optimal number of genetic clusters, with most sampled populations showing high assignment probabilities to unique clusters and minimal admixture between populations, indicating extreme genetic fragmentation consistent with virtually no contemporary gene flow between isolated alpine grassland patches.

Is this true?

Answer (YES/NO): NO